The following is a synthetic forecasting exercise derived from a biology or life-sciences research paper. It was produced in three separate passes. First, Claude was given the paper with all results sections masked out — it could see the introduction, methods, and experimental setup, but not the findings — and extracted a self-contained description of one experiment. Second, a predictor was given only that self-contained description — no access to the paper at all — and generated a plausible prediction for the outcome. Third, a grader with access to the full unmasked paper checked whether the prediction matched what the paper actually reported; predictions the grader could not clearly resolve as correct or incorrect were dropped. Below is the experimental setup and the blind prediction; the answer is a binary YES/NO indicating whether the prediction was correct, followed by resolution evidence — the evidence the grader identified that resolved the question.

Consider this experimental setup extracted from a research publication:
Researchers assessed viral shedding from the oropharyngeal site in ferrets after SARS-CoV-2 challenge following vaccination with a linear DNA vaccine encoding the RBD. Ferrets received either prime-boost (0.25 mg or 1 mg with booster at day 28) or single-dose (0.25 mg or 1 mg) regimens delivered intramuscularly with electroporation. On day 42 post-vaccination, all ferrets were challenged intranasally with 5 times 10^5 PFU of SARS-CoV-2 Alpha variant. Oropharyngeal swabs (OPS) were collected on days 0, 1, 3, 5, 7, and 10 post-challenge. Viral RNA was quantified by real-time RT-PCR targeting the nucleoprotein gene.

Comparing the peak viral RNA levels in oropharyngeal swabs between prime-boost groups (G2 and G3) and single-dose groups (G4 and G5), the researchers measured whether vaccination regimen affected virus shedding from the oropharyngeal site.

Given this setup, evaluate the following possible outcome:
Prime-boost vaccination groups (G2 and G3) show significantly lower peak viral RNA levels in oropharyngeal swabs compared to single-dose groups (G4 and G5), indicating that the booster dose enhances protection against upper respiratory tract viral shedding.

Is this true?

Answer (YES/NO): NO